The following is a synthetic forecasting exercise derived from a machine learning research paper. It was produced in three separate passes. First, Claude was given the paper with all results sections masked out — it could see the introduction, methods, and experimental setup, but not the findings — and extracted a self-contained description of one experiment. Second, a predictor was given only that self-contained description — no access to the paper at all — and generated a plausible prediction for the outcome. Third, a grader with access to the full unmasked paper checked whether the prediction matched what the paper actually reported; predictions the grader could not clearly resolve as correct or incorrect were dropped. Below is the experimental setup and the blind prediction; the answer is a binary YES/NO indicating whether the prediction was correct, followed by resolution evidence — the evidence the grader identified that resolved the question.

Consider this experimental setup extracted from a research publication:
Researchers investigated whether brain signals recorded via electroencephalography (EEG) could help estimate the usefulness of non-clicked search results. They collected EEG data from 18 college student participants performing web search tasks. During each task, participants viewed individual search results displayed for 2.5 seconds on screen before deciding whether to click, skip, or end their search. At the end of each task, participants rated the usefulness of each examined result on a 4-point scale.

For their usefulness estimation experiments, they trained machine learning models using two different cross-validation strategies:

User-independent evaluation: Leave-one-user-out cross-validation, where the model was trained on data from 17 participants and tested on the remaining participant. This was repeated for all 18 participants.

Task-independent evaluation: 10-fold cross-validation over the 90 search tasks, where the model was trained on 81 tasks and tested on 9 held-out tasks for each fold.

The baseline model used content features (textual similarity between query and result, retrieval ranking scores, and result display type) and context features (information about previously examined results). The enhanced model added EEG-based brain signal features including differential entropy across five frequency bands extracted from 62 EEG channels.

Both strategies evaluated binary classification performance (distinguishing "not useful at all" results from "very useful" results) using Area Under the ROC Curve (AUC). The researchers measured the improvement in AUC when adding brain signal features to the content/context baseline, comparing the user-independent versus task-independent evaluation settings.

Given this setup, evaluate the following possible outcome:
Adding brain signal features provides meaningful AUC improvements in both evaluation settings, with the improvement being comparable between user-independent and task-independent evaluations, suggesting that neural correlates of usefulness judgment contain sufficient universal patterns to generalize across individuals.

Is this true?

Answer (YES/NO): NO